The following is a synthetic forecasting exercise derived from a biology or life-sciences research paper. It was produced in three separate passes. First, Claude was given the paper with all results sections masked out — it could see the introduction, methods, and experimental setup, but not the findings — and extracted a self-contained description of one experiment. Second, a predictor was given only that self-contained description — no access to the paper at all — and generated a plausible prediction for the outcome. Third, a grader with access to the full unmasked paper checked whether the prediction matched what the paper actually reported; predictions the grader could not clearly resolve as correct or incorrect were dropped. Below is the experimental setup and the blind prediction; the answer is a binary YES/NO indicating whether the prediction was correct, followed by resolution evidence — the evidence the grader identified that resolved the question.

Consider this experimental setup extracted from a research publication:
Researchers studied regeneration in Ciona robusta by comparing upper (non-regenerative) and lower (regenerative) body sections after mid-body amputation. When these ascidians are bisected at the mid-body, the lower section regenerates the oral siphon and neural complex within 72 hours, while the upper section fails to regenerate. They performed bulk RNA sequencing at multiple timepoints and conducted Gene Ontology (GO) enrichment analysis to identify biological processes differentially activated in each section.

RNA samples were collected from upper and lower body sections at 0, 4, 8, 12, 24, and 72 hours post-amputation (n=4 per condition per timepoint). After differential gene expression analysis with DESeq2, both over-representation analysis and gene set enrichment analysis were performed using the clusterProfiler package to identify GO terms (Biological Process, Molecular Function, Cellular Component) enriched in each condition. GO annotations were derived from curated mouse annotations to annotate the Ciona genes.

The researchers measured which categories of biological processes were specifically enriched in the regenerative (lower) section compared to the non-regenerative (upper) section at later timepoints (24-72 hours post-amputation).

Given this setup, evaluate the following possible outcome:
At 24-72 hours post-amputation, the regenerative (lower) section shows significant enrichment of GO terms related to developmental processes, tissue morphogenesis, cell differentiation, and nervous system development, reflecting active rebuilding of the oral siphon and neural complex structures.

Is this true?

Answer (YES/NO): NO